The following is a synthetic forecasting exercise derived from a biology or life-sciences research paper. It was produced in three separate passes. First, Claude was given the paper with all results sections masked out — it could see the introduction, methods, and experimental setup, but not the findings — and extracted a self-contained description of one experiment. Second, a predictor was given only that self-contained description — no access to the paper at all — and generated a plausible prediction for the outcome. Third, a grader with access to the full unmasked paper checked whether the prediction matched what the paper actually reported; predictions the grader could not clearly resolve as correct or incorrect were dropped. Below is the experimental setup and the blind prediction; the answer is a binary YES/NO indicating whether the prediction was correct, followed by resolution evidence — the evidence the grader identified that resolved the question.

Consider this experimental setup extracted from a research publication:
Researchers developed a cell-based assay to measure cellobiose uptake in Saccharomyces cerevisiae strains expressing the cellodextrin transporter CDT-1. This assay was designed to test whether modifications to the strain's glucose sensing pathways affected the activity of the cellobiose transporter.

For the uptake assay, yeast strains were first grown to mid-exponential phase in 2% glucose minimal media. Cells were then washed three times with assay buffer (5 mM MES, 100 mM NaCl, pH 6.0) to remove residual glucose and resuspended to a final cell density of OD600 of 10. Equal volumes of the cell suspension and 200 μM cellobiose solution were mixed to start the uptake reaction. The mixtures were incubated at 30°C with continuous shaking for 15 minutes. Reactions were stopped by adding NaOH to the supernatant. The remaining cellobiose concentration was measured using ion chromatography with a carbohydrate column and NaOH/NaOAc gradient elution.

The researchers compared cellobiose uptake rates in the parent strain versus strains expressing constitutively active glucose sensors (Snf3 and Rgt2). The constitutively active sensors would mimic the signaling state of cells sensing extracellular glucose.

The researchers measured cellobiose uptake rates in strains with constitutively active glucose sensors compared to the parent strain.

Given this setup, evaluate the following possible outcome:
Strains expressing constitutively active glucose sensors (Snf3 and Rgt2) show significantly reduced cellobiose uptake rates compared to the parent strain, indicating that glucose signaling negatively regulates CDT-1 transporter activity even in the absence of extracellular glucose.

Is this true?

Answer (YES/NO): NO